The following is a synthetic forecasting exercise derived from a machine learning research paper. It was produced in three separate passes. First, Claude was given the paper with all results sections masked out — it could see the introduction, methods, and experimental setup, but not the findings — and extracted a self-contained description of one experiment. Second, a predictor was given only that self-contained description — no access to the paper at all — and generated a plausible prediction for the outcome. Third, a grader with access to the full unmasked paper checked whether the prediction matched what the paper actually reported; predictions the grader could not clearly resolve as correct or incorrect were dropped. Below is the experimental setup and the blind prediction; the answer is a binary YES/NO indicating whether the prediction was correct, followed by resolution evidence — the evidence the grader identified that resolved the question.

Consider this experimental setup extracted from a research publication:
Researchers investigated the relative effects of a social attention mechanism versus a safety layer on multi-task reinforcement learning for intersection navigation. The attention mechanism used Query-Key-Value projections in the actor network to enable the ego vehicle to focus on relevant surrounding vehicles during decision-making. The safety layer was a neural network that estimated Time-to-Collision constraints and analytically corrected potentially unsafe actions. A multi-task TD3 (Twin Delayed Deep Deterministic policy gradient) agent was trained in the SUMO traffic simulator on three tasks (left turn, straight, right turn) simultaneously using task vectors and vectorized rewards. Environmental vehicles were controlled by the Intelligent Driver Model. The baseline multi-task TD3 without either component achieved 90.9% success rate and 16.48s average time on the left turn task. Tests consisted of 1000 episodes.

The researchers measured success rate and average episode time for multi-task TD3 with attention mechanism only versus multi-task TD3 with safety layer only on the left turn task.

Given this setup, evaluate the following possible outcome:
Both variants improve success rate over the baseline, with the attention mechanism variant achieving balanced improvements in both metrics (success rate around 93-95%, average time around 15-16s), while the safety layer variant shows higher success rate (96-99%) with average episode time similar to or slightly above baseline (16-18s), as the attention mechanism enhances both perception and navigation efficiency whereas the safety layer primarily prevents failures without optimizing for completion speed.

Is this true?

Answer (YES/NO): NO